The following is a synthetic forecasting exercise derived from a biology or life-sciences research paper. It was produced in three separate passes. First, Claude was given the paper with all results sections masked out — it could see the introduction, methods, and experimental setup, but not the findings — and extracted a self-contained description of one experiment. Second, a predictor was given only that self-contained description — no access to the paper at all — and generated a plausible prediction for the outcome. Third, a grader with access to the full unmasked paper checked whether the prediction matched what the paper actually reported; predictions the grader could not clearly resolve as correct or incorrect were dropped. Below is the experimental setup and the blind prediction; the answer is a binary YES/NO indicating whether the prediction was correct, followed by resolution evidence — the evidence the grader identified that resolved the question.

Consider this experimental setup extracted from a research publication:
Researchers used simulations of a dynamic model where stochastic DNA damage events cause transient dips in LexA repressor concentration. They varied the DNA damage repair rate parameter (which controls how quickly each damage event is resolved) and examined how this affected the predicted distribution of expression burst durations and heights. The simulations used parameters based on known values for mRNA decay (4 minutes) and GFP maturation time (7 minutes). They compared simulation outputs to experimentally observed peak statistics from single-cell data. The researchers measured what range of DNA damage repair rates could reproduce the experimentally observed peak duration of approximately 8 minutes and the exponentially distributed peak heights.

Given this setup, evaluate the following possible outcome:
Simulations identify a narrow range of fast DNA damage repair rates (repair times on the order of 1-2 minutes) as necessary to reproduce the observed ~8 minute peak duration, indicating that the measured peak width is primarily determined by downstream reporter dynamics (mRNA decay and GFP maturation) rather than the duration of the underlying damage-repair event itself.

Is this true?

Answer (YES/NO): YES